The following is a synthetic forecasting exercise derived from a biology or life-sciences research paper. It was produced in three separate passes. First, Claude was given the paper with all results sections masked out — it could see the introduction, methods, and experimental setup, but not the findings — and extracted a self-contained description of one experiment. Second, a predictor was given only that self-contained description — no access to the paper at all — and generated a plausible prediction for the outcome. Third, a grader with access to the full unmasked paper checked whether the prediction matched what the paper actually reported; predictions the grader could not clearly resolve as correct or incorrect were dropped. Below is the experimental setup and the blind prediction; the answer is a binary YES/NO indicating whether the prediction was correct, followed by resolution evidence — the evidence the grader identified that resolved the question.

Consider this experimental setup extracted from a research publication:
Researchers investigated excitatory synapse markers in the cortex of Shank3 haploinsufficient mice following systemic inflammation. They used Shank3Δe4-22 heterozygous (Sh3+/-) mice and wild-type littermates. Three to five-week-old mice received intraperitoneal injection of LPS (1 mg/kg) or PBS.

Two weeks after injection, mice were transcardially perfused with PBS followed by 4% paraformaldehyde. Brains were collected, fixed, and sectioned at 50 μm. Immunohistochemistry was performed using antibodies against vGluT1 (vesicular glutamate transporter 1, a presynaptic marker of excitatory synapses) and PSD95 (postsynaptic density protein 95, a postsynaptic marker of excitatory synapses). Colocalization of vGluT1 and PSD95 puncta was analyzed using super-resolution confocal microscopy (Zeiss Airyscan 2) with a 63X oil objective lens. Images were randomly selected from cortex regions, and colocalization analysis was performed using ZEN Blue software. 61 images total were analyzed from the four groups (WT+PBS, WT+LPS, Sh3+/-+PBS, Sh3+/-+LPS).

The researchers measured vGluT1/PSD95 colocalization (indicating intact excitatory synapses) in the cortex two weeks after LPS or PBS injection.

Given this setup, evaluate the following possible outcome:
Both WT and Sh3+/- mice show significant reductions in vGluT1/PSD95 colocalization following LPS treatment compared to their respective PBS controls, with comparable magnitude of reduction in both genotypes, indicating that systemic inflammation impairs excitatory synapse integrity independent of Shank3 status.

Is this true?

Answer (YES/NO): NO